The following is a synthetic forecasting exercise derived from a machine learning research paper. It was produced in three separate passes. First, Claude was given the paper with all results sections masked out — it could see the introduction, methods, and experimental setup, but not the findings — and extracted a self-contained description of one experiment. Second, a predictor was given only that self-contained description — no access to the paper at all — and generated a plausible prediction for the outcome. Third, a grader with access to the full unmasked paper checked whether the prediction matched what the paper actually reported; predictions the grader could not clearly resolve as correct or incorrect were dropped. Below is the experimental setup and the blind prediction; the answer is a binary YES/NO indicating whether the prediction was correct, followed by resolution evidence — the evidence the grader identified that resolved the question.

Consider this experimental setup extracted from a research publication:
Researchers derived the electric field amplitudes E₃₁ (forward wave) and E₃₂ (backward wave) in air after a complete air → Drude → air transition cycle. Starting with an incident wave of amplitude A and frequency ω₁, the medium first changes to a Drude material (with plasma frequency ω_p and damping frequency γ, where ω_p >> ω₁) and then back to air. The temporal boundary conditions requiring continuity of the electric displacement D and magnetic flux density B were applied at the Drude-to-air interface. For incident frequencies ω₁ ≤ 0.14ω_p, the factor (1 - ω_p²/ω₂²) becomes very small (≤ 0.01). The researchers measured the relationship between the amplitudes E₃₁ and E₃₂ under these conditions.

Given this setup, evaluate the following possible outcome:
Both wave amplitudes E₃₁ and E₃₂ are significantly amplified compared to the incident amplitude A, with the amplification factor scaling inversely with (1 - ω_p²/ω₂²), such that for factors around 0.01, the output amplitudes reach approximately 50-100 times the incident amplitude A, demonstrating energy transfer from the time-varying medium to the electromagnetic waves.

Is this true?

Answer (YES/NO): NO